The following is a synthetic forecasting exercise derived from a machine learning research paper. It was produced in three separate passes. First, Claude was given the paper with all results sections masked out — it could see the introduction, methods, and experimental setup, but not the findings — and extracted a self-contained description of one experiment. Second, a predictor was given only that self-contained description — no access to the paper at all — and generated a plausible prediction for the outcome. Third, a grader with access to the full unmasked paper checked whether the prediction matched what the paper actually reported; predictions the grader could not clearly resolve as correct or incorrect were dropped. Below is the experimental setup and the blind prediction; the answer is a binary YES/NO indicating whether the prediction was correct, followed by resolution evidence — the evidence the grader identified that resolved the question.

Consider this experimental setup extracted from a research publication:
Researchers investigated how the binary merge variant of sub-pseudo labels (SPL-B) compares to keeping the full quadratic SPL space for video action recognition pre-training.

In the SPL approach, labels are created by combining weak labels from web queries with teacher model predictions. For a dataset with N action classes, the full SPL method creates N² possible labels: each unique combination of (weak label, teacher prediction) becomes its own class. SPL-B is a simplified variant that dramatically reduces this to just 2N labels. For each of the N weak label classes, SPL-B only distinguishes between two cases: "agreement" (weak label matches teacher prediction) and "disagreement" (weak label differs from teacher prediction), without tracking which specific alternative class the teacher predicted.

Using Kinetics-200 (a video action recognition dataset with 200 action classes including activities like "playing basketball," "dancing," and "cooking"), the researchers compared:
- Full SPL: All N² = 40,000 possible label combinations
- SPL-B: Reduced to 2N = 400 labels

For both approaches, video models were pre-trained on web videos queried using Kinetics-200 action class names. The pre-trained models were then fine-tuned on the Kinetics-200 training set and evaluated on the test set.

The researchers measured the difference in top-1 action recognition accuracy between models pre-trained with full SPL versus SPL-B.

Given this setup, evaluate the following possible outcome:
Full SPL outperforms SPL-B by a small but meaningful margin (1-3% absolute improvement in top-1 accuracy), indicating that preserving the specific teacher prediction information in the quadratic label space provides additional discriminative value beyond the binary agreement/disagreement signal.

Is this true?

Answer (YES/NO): NO